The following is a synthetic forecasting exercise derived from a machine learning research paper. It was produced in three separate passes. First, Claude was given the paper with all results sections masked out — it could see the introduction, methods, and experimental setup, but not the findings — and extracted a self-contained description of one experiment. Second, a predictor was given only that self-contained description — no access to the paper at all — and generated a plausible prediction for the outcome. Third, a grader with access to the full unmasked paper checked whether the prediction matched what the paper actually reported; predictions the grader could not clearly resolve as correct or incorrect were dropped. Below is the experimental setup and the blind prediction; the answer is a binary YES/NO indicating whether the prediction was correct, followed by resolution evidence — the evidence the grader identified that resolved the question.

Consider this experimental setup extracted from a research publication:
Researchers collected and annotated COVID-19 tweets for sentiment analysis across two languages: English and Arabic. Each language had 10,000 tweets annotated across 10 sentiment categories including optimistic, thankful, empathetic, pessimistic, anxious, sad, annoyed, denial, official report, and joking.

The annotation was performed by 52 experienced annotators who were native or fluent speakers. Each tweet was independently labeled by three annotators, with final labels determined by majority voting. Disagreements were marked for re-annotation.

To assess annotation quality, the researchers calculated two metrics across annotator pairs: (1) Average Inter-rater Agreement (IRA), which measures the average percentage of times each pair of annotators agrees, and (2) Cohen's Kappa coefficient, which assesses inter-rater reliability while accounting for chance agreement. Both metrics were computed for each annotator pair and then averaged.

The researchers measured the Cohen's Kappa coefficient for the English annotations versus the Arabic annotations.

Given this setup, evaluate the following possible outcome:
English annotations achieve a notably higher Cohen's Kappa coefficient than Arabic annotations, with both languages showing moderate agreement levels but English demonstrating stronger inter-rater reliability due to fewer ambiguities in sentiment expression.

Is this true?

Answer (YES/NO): NO